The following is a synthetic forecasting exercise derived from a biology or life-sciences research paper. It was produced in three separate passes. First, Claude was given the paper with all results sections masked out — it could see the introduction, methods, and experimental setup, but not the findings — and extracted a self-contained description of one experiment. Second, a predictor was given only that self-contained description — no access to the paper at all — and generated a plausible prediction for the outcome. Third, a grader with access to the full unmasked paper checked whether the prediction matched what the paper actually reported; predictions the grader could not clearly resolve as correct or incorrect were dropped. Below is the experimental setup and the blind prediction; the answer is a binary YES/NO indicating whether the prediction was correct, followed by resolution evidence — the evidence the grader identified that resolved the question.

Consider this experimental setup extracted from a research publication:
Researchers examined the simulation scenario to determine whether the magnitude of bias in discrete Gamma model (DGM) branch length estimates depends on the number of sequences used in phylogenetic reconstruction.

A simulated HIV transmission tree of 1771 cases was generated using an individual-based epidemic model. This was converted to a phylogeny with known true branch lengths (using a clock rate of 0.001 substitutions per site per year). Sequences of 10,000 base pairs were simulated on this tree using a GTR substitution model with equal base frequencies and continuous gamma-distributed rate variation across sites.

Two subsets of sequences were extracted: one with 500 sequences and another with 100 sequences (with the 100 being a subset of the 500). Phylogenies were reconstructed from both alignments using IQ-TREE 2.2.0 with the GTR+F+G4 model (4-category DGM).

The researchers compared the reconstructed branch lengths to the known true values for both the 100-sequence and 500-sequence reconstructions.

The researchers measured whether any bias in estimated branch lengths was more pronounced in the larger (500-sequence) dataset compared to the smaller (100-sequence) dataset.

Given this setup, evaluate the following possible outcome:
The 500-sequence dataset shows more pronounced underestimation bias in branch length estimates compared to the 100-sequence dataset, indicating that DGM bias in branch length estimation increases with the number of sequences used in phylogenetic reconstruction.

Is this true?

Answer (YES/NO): NO